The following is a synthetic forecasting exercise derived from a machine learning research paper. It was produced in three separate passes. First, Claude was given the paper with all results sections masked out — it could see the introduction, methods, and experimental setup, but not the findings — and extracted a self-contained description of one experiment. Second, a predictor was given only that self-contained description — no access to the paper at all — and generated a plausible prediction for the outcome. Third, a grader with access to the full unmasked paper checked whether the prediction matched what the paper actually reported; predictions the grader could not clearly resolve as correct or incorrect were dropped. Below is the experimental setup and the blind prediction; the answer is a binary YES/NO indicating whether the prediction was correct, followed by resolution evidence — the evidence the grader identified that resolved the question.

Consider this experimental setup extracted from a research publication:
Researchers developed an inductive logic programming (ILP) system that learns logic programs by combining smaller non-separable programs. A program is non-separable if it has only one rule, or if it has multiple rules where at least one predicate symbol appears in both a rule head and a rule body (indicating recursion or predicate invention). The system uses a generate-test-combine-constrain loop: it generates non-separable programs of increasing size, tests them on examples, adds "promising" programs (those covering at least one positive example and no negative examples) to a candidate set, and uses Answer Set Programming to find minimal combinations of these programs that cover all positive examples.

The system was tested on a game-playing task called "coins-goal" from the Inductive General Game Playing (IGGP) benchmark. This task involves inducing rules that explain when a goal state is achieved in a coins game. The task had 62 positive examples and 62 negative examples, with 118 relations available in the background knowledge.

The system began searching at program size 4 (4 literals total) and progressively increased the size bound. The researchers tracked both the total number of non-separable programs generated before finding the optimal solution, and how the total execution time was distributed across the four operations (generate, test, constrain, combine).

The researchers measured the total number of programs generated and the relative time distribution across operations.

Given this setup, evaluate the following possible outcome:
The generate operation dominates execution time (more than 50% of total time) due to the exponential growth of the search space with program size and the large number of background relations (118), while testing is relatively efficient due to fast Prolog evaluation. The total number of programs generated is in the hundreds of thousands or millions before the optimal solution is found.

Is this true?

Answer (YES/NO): NO